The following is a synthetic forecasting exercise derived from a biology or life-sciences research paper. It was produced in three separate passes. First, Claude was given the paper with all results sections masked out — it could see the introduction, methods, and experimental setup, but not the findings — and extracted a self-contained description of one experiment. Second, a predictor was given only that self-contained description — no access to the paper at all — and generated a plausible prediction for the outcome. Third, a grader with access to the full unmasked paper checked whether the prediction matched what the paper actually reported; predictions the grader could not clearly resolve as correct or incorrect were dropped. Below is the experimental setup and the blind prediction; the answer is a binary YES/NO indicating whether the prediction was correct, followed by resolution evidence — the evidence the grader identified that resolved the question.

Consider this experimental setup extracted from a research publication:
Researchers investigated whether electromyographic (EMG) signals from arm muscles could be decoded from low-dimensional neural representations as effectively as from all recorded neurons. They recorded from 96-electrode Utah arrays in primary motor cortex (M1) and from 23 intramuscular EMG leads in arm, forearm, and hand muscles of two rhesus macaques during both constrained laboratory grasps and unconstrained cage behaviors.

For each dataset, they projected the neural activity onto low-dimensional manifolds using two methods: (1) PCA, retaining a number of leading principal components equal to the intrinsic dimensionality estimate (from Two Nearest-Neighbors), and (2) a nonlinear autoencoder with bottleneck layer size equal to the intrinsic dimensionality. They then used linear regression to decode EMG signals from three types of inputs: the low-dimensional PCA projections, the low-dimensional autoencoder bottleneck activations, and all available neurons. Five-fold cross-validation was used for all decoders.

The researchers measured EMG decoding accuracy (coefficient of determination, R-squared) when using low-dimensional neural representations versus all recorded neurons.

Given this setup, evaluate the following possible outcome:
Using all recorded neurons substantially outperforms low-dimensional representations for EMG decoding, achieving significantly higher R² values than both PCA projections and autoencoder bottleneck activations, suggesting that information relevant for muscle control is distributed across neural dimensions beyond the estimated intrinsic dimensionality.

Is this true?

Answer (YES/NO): NO